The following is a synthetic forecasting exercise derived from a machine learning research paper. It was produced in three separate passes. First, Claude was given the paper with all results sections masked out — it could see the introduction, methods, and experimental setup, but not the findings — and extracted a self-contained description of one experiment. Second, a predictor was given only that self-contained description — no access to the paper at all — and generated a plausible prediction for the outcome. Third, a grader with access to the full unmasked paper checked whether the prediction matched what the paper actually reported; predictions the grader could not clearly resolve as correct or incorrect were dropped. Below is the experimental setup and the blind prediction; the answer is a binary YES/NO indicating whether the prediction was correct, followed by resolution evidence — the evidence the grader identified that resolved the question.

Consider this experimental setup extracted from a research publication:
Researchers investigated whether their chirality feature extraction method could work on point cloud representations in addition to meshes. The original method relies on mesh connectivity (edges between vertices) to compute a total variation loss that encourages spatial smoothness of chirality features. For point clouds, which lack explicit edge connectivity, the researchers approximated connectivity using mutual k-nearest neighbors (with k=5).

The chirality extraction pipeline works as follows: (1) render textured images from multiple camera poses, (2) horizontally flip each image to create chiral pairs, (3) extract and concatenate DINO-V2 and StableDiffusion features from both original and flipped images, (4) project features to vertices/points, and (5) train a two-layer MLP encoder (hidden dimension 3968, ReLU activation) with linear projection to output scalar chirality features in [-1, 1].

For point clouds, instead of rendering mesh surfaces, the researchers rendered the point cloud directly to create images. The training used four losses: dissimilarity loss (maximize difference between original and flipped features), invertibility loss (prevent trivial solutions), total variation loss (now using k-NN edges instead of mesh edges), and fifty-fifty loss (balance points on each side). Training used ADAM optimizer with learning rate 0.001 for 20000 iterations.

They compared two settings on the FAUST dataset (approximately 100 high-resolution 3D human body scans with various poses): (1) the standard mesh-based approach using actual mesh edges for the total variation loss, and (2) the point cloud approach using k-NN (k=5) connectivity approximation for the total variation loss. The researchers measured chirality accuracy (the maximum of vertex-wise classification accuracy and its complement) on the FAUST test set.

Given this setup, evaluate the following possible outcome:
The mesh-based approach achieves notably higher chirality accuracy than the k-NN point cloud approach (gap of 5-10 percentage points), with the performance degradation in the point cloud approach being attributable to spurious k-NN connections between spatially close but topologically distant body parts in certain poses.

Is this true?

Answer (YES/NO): NO